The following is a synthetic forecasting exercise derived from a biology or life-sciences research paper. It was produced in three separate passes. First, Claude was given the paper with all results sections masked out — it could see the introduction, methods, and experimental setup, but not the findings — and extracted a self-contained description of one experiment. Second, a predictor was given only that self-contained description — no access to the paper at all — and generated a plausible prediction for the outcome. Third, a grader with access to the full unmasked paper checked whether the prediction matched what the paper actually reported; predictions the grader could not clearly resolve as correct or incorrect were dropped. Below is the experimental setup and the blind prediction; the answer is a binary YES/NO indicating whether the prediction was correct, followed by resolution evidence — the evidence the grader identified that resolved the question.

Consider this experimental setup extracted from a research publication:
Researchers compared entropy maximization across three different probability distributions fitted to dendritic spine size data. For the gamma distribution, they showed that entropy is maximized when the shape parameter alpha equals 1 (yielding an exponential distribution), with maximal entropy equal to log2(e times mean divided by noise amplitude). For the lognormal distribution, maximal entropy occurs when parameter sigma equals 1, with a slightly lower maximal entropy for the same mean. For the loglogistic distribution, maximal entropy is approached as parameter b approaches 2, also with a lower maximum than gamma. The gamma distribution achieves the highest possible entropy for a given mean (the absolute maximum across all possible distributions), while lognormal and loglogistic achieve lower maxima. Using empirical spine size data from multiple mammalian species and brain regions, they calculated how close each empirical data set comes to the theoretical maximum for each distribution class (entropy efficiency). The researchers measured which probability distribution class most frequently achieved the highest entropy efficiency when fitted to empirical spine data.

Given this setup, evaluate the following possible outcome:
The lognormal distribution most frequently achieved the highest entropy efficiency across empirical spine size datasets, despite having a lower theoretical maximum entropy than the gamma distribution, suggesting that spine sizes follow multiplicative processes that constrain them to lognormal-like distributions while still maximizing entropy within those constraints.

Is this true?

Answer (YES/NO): NO